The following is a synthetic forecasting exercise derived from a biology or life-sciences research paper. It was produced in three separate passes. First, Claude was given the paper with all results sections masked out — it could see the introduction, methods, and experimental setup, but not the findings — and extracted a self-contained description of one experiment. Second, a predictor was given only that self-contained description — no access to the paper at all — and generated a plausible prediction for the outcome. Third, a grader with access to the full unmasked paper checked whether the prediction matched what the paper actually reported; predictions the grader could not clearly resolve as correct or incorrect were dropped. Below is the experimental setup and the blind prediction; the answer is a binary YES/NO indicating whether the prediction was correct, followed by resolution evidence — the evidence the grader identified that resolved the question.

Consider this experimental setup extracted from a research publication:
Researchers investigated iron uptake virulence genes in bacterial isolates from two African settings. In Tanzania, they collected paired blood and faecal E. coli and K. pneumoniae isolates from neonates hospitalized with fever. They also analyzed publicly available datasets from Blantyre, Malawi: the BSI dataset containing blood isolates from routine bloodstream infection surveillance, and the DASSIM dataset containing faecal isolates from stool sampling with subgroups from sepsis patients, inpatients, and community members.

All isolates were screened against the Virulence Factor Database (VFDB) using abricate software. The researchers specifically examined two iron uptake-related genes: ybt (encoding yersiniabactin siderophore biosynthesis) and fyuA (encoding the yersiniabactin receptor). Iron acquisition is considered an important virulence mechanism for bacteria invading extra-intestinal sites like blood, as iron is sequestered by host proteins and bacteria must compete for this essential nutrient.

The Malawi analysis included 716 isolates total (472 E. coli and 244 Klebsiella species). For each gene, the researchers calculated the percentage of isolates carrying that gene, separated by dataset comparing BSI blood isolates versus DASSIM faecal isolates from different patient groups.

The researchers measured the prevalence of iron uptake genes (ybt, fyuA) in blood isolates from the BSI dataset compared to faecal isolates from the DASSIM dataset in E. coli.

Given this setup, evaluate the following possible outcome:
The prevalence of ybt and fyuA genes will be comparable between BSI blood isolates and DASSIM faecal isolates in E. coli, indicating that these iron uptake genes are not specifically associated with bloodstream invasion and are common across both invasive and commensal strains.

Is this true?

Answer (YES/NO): NO